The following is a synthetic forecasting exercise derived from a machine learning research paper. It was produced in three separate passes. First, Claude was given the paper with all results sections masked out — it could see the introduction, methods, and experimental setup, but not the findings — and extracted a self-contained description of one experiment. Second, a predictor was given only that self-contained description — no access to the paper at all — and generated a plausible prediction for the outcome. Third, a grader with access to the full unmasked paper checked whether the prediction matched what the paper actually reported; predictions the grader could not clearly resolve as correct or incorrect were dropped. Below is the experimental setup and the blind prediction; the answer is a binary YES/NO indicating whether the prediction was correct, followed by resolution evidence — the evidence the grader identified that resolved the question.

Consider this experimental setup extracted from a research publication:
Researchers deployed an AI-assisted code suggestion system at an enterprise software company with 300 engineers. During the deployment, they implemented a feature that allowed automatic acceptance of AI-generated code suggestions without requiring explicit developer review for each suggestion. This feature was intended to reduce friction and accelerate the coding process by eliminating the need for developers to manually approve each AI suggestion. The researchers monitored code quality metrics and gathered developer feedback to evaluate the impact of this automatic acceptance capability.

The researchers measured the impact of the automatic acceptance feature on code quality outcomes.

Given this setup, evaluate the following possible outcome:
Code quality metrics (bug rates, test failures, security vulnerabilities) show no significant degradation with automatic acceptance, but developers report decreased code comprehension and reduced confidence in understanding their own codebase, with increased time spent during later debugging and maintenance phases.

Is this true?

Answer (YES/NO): NO